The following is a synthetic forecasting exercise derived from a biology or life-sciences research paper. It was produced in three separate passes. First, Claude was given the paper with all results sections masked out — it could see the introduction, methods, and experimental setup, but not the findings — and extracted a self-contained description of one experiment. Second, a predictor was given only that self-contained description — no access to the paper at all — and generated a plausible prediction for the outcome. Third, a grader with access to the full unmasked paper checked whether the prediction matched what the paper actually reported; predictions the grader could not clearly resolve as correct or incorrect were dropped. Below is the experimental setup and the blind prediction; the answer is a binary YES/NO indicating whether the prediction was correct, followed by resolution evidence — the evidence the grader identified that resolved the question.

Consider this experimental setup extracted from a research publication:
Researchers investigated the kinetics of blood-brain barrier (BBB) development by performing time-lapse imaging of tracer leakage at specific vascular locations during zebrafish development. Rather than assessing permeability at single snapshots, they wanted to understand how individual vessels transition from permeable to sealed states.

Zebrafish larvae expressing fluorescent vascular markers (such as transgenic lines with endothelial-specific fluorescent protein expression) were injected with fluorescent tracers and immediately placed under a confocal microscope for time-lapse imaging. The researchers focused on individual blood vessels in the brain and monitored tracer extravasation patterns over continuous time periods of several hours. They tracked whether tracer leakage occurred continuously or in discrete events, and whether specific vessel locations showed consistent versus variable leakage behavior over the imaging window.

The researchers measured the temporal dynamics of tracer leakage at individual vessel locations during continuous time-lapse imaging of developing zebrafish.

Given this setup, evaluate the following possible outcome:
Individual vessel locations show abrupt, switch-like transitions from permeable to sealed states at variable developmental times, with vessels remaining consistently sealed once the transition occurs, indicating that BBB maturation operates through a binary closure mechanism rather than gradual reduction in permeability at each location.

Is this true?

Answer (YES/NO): NO